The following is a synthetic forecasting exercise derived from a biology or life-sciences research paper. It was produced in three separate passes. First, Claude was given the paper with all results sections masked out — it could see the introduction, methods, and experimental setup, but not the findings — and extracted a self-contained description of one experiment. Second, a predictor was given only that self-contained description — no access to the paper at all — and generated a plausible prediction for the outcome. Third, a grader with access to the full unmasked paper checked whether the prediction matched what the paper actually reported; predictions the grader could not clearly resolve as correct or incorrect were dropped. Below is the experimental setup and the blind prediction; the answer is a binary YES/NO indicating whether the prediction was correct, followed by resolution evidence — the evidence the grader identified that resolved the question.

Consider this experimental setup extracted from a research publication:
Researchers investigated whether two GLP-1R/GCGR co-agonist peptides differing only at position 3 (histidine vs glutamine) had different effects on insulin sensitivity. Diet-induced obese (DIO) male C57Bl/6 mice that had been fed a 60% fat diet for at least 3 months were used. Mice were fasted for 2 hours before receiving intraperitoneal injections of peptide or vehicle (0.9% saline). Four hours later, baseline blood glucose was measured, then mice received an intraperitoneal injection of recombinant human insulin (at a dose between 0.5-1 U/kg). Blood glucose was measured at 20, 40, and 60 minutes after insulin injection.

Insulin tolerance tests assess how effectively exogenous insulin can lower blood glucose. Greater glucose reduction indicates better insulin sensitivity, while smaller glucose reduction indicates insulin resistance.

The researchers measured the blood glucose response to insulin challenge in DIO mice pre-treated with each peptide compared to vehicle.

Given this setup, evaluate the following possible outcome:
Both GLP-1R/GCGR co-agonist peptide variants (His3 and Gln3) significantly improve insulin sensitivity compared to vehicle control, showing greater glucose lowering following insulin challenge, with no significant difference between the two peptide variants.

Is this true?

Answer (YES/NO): NO